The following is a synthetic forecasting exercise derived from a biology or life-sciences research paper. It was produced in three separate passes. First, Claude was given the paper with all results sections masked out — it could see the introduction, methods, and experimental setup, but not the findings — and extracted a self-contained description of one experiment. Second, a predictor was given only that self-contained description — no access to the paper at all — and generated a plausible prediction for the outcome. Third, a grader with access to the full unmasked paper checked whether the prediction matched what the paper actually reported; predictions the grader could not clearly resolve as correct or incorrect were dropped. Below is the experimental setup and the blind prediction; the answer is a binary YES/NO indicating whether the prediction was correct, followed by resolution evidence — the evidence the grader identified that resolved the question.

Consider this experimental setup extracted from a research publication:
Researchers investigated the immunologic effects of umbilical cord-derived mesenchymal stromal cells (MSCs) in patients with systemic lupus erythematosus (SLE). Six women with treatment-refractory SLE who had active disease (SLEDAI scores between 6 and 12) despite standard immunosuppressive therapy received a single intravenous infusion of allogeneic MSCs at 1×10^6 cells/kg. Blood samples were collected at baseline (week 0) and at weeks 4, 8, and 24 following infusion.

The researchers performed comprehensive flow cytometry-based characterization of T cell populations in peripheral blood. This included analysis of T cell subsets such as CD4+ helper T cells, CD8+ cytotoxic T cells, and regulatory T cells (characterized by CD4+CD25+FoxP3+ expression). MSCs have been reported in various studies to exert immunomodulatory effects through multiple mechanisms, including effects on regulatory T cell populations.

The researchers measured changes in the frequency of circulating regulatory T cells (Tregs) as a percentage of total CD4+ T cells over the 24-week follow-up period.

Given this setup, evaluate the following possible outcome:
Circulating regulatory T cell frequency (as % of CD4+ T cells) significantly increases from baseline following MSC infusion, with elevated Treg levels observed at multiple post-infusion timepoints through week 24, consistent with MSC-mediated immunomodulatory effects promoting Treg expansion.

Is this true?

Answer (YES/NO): NO